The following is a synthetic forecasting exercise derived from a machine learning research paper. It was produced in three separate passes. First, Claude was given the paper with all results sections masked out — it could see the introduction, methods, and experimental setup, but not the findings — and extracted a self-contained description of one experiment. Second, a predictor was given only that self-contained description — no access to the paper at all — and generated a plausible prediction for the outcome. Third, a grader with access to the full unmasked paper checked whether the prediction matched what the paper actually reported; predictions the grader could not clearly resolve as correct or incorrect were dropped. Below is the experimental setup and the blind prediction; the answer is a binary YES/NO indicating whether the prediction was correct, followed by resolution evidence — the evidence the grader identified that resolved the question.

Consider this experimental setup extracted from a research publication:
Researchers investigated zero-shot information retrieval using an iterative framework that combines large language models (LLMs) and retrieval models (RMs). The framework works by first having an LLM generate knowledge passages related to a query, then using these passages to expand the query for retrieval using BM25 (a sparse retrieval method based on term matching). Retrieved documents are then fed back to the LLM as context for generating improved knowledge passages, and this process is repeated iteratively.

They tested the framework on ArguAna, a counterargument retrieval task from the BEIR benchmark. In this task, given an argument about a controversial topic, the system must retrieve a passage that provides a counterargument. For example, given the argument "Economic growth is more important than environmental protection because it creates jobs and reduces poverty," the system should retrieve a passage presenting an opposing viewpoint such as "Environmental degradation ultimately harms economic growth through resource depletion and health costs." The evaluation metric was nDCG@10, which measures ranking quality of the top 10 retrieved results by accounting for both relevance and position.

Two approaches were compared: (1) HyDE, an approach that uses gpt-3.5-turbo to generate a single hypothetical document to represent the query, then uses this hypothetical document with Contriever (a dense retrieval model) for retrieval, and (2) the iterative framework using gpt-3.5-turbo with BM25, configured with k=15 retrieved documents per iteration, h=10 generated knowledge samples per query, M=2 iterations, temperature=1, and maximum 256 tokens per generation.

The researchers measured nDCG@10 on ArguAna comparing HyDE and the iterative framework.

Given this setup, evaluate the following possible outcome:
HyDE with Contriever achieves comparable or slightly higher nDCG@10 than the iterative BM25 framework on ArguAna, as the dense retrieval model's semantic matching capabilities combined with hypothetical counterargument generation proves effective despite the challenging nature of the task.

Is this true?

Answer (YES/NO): YES